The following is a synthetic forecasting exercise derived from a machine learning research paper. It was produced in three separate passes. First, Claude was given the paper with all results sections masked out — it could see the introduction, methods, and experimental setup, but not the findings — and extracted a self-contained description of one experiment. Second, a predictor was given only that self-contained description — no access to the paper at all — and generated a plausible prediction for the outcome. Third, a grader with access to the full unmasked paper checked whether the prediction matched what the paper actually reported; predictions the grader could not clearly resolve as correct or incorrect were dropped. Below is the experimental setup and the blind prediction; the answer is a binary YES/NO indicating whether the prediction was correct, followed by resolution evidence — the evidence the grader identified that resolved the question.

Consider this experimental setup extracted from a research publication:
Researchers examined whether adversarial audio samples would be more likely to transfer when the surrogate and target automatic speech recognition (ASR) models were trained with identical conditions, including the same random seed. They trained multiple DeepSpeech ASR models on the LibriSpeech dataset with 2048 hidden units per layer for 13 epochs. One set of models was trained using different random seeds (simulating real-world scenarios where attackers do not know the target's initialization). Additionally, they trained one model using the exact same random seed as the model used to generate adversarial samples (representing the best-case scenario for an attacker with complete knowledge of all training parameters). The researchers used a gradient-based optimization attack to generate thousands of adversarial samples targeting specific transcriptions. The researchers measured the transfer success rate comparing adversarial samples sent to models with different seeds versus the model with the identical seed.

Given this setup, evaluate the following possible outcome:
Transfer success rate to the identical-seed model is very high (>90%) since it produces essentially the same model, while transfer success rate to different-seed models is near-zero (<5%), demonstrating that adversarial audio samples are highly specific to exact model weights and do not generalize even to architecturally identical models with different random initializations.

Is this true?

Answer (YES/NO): NO